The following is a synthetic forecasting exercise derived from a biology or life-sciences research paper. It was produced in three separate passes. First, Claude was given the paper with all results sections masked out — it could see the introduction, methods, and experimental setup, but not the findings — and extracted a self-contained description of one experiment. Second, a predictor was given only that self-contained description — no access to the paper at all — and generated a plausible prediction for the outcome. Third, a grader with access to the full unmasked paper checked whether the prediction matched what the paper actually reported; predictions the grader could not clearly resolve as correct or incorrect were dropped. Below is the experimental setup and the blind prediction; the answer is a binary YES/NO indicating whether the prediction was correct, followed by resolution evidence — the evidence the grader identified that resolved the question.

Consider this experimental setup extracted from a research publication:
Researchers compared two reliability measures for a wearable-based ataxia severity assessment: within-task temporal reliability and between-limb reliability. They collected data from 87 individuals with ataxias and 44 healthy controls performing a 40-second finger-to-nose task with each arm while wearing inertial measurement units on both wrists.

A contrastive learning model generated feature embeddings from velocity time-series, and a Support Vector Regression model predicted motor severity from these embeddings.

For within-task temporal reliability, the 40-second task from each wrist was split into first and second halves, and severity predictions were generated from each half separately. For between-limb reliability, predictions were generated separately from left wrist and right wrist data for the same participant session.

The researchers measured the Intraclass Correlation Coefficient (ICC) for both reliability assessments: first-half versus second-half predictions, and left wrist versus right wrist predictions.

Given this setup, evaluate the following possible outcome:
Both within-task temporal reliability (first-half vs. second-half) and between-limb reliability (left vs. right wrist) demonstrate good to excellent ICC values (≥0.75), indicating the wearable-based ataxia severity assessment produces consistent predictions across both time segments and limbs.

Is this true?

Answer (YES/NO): YES